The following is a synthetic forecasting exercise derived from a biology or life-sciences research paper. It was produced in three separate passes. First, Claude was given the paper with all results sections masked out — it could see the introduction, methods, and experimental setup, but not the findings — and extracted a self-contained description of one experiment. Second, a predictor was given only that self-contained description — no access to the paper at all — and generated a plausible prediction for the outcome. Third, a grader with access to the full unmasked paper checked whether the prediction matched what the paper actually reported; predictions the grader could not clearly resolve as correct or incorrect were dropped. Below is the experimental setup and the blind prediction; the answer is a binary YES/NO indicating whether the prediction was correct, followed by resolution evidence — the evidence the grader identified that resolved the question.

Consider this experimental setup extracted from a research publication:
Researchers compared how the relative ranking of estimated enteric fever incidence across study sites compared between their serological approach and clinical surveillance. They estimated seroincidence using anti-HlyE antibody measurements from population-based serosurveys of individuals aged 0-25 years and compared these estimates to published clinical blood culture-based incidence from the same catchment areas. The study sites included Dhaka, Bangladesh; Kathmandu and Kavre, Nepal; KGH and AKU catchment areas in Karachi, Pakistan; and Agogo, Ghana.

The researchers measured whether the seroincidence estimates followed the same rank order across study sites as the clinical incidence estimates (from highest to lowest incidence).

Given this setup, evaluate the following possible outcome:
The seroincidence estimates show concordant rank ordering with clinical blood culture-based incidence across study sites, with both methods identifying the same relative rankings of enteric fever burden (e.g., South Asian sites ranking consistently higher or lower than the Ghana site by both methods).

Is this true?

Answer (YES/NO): YES